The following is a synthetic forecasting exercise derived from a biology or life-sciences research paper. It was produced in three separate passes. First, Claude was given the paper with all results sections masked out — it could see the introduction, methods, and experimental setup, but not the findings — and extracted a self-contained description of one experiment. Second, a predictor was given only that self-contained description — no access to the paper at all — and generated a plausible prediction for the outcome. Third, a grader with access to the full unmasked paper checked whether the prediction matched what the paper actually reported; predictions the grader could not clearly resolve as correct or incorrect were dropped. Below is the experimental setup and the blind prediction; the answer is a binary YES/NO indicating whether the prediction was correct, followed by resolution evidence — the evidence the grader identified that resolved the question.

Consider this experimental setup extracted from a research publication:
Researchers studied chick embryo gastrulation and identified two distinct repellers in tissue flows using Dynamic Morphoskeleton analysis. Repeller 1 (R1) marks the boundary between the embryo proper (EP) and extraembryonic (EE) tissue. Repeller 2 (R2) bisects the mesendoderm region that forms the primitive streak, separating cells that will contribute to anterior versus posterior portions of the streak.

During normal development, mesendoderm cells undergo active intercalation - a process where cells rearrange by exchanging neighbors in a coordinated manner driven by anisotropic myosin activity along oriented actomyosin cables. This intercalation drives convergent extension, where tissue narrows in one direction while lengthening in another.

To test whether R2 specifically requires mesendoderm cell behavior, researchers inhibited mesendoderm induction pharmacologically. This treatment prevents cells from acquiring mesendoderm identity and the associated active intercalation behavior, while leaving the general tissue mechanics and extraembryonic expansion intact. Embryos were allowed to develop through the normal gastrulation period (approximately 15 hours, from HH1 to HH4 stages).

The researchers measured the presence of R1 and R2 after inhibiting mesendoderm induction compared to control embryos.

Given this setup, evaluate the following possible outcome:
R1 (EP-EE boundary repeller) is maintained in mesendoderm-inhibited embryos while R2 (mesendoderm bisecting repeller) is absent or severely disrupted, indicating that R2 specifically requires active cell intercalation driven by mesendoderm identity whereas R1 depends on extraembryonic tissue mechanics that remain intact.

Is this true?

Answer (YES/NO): YES